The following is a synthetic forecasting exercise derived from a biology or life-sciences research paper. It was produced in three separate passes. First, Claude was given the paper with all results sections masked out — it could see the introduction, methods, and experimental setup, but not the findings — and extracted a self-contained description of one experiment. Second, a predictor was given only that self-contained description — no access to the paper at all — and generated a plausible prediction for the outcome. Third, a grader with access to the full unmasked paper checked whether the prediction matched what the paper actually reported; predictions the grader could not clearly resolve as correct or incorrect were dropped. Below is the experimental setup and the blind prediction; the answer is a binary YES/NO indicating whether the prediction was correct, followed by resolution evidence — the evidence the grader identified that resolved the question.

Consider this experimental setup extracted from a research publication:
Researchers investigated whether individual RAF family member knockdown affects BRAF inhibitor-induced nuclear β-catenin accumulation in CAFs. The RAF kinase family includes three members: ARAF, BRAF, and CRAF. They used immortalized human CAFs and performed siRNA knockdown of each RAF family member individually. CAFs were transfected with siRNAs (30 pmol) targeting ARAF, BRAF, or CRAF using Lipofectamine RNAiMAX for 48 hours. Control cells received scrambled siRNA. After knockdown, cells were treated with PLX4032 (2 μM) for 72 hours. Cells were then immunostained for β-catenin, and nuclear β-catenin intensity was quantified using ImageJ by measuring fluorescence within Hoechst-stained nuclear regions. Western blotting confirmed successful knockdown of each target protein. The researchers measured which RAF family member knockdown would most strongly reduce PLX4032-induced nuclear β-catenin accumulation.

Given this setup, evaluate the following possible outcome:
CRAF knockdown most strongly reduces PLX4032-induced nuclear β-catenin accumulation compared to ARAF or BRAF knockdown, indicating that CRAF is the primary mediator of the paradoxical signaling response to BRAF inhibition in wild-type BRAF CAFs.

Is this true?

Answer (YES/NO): NO